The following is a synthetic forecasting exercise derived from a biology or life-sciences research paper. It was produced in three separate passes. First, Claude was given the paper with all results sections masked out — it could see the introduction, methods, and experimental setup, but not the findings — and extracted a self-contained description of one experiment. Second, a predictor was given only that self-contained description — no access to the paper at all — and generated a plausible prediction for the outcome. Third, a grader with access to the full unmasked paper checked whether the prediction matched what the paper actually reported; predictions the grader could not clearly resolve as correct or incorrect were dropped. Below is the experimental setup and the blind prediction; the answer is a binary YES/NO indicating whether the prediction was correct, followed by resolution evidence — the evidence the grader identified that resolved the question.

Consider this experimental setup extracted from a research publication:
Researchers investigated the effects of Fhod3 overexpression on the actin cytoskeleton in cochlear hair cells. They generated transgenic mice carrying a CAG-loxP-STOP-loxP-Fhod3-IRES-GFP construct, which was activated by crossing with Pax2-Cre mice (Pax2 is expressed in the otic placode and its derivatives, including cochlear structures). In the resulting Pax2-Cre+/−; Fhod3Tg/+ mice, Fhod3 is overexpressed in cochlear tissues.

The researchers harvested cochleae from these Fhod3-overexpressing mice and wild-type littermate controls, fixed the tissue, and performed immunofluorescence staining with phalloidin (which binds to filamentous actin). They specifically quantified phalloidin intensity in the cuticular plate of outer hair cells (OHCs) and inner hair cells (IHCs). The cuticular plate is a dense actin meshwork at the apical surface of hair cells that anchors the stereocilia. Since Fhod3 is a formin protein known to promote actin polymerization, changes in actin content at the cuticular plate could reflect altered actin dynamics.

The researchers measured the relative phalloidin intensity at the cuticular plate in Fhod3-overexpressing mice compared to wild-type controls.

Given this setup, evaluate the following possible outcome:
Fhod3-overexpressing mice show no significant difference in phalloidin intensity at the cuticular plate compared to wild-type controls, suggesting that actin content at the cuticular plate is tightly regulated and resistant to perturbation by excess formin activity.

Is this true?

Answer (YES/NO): NO